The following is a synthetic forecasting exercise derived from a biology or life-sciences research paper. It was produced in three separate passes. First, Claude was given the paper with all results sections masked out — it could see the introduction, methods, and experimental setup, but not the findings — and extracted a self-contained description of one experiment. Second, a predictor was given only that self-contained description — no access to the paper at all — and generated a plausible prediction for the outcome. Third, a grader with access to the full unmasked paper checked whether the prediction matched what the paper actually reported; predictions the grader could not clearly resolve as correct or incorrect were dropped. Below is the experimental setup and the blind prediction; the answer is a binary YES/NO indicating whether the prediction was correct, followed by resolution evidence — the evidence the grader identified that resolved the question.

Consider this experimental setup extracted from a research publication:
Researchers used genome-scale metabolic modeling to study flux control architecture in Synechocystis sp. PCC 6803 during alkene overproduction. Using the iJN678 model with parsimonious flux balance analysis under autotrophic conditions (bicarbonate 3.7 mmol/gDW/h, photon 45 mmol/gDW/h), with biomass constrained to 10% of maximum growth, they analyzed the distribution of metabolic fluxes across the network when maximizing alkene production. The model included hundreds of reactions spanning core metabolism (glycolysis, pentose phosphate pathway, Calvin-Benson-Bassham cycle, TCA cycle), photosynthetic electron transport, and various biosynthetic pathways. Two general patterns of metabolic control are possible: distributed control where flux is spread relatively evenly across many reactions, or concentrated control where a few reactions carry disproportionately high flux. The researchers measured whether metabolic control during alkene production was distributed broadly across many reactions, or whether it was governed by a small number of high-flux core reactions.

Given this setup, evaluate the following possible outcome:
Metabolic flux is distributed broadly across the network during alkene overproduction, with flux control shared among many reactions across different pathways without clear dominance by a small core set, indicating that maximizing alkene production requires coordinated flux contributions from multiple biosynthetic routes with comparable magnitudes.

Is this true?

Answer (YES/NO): NO